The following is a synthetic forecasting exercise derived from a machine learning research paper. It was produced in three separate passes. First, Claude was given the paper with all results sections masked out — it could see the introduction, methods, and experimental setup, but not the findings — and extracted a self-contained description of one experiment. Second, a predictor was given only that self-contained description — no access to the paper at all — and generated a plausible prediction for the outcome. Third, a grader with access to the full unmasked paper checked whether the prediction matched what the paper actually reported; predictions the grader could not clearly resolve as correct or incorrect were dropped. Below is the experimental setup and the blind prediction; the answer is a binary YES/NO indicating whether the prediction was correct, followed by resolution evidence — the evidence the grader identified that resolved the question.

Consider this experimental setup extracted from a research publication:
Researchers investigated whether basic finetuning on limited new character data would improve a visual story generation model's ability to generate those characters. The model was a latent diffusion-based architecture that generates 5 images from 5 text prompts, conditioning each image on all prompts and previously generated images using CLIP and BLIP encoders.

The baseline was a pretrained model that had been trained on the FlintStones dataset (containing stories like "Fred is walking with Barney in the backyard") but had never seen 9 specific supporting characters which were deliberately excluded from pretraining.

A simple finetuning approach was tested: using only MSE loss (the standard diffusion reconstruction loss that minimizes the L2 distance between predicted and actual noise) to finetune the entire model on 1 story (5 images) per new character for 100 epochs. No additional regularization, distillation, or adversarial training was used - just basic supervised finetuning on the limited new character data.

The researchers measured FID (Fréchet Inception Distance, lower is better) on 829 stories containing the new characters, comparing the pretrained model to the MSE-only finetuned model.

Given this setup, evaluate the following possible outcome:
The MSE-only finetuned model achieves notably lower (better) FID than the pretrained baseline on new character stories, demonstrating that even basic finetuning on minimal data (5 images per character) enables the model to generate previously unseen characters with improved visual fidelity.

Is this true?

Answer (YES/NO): YES